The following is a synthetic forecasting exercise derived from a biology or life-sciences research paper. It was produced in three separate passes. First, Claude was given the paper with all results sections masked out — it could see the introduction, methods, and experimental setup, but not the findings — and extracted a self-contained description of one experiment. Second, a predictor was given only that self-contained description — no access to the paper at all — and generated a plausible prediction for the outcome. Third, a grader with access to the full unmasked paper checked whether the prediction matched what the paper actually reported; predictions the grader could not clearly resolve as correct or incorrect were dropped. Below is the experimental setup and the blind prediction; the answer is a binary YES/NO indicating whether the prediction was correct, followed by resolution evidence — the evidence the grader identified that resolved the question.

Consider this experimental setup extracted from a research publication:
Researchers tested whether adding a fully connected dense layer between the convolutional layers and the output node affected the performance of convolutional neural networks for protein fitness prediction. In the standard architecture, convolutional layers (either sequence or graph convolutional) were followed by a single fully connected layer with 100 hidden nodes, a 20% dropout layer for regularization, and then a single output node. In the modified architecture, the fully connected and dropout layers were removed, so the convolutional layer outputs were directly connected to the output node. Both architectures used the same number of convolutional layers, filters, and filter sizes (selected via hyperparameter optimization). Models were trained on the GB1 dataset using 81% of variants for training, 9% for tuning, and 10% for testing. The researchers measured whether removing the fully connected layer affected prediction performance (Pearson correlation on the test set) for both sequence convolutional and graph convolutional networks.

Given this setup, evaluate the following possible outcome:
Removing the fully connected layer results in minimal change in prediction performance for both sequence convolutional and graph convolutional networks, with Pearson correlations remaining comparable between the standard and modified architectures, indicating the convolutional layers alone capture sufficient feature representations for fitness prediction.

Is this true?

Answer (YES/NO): NO